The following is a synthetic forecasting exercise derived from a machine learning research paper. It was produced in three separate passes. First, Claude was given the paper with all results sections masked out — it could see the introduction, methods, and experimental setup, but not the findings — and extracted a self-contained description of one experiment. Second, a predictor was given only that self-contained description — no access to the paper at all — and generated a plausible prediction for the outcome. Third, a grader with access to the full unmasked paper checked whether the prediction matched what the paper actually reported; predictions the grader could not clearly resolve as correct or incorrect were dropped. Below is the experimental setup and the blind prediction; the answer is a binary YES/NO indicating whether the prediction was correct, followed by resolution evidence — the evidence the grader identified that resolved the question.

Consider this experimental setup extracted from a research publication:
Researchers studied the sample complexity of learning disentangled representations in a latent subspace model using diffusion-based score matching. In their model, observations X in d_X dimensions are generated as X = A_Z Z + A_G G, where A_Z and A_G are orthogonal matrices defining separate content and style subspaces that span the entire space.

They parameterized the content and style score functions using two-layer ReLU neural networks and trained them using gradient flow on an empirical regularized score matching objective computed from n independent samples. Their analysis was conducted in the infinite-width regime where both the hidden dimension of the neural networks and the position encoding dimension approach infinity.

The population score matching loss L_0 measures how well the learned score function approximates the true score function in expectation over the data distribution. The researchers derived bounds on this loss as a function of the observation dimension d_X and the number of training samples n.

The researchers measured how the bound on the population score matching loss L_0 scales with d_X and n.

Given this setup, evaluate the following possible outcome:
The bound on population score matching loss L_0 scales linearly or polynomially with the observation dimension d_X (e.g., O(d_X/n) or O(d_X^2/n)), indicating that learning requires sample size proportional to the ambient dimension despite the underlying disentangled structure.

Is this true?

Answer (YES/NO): YES